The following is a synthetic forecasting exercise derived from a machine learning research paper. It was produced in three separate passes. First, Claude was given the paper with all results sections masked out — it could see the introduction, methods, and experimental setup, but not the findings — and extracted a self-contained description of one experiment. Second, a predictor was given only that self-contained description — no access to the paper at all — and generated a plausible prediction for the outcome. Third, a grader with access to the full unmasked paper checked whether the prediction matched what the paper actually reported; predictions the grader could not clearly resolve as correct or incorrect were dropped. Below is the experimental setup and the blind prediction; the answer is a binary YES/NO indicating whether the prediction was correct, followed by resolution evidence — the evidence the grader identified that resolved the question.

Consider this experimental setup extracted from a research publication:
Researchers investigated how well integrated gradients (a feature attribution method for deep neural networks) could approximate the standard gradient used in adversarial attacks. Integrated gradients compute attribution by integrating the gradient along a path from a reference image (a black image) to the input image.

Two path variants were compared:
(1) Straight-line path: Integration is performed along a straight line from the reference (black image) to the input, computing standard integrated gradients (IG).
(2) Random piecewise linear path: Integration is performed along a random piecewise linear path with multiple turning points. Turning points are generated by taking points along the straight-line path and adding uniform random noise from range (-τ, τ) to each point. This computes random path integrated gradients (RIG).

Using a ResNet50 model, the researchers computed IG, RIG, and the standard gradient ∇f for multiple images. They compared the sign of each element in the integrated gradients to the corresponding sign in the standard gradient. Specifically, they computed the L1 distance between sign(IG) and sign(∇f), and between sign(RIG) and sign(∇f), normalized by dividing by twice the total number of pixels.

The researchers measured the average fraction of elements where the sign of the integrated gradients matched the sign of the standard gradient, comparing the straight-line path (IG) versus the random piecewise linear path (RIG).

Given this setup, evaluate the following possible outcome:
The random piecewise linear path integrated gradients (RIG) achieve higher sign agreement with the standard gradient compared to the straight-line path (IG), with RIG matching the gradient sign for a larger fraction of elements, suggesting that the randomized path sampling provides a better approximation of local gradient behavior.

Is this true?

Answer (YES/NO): NO